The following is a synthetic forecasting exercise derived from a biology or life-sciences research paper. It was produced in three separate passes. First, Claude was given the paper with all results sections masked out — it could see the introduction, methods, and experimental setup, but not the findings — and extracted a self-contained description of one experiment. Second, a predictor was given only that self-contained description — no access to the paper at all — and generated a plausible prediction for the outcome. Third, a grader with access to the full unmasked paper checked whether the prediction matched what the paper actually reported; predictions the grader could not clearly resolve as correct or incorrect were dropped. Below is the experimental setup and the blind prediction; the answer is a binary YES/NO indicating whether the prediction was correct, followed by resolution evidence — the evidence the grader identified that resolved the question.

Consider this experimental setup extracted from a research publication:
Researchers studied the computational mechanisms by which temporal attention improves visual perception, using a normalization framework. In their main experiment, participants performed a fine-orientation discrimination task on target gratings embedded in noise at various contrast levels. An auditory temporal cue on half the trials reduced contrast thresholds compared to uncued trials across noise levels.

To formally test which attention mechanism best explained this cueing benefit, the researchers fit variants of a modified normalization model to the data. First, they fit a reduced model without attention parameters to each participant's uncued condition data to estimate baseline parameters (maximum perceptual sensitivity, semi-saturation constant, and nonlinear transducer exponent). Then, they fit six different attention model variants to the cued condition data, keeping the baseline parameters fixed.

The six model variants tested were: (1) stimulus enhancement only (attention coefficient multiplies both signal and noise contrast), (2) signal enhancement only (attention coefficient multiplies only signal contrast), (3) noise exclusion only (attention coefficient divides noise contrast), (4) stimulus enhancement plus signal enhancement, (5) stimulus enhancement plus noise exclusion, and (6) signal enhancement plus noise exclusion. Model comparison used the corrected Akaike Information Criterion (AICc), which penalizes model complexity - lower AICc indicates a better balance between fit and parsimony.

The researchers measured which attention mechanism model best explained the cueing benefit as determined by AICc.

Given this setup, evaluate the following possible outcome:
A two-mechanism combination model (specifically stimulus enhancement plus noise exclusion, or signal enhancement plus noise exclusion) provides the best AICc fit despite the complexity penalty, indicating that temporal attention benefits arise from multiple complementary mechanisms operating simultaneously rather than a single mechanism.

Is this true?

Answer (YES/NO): NO